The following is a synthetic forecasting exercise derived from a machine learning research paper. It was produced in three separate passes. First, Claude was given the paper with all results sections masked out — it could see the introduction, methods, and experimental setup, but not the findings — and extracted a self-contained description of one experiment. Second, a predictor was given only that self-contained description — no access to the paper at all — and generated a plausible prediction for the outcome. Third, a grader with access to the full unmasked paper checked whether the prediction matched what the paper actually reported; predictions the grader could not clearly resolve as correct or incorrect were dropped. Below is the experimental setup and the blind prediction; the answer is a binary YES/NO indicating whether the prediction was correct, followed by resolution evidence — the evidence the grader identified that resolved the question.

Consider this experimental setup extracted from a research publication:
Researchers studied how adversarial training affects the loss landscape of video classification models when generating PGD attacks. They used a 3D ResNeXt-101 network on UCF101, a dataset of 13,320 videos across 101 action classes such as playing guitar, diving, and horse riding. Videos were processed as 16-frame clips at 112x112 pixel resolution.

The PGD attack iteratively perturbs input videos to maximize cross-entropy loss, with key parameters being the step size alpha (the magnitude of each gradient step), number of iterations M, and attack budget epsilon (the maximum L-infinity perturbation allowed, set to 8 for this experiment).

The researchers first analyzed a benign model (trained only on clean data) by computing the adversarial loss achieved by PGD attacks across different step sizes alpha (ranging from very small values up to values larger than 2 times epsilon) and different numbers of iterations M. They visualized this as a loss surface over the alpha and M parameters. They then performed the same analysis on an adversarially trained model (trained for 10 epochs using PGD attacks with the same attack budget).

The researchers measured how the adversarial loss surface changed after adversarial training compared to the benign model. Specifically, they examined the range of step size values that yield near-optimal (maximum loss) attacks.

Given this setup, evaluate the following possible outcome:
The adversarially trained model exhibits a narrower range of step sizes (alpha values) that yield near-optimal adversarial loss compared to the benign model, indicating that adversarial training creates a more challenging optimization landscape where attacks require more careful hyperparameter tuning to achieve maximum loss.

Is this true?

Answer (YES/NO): NO